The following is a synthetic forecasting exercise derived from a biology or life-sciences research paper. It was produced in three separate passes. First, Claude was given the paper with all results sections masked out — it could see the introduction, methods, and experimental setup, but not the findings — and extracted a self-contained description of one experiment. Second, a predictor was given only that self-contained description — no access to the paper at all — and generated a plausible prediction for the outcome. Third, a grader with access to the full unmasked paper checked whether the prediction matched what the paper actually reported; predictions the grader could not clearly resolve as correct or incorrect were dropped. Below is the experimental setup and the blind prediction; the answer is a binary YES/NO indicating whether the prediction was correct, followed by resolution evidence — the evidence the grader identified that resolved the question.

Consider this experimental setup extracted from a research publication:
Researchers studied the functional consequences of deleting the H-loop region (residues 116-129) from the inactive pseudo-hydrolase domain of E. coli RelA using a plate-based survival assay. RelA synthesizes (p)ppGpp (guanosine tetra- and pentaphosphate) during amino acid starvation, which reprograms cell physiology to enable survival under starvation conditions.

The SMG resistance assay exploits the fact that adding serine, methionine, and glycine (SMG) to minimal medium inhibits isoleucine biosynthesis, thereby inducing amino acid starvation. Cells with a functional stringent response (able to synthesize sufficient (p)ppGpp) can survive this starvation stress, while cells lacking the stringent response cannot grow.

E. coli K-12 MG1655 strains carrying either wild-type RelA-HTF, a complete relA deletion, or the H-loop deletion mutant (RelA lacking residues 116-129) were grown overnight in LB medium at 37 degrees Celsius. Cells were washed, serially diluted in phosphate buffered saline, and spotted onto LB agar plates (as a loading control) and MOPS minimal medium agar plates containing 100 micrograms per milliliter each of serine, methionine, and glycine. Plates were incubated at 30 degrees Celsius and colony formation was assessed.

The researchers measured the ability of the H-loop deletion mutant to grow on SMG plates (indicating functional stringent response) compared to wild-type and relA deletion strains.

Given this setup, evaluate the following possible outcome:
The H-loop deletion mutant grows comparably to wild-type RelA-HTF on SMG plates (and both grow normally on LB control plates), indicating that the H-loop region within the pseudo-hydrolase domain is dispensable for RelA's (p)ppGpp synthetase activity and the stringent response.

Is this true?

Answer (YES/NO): NO